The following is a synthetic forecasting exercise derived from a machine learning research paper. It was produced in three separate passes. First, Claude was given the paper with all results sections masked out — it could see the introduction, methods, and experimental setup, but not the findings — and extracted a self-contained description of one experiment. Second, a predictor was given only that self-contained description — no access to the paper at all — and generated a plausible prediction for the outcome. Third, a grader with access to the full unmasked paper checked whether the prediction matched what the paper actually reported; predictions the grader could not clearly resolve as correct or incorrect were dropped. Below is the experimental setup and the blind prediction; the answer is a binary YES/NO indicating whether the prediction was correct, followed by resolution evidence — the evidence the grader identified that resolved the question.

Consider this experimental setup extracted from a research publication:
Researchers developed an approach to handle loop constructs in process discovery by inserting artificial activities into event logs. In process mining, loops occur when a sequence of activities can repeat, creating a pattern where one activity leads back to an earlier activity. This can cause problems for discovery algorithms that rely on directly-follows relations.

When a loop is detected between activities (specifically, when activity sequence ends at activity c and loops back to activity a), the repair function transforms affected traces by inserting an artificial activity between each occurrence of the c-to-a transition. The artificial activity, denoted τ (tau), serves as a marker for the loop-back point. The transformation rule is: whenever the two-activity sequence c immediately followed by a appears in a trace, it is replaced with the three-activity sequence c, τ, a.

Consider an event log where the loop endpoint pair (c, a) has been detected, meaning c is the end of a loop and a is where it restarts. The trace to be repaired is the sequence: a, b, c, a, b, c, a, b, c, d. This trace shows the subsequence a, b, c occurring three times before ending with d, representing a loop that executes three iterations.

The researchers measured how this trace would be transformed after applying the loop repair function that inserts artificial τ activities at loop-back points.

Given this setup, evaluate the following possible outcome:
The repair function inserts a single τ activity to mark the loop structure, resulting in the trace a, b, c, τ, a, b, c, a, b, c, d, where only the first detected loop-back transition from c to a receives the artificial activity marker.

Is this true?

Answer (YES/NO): NO